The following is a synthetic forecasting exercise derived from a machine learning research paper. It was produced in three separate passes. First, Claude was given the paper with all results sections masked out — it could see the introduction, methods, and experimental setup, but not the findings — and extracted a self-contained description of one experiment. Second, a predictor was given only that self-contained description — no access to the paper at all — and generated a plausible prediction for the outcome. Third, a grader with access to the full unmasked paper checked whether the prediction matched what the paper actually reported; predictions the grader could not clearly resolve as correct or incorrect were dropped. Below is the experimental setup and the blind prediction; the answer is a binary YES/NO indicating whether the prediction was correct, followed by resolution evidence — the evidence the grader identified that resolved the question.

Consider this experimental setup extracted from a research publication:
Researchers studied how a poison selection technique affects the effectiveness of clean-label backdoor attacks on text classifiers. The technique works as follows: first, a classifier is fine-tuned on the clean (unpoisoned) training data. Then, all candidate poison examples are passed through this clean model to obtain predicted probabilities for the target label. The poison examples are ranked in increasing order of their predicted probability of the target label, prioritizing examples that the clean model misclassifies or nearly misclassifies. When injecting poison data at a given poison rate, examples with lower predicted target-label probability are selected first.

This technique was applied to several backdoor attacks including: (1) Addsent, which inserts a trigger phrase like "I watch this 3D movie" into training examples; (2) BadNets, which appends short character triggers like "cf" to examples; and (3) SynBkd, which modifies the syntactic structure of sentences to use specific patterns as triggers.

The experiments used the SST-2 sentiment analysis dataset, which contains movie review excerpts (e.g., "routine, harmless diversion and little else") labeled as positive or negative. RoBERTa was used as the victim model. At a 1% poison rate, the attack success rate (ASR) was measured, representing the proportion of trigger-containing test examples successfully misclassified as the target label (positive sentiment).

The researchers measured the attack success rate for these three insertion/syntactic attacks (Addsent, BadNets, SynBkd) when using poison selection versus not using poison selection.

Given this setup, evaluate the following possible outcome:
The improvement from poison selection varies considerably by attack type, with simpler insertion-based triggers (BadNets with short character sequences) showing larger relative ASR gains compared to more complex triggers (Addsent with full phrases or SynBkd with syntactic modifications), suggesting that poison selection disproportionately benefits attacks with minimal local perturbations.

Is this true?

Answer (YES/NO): NO